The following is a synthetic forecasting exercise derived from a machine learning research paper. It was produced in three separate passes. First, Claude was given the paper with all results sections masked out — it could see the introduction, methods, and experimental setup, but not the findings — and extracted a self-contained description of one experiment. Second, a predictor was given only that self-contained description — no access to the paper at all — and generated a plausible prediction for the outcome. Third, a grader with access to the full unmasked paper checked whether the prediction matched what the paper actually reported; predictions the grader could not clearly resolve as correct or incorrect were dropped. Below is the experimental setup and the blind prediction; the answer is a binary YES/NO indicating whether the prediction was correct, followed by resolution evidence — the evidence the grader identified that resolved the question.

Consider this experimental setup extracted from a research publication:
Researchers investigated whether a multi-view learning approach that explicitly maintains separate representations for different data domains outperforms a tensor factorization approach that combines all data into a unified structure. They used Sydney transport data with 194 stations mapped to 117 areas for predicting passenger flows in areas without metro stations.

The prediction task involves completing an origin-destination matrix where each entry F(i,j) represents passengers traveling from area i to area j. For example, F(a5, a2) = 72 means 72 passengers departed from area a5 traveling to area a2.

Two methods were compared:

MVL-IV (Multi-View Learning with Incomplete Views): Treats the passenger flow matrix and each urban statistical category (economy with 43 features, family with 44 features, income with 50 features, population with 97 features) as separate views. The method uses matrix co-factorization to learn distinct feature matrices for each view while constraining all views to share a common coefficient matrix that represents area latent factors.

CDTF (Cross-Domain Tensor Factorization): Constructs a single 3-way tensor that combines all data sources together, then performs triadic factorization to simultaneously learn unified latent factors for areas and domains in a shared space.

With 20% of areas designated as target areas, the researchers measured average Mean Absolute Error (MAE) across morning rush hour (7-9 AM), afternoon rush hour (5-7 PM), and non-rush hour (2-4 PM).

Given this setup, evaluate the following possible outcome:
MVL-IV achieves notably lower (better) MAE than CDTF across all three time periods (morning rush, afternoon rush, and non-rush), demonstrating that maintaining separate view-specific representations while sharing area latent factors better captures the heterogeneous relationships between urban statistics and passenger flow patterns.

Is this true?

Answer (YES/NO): NO